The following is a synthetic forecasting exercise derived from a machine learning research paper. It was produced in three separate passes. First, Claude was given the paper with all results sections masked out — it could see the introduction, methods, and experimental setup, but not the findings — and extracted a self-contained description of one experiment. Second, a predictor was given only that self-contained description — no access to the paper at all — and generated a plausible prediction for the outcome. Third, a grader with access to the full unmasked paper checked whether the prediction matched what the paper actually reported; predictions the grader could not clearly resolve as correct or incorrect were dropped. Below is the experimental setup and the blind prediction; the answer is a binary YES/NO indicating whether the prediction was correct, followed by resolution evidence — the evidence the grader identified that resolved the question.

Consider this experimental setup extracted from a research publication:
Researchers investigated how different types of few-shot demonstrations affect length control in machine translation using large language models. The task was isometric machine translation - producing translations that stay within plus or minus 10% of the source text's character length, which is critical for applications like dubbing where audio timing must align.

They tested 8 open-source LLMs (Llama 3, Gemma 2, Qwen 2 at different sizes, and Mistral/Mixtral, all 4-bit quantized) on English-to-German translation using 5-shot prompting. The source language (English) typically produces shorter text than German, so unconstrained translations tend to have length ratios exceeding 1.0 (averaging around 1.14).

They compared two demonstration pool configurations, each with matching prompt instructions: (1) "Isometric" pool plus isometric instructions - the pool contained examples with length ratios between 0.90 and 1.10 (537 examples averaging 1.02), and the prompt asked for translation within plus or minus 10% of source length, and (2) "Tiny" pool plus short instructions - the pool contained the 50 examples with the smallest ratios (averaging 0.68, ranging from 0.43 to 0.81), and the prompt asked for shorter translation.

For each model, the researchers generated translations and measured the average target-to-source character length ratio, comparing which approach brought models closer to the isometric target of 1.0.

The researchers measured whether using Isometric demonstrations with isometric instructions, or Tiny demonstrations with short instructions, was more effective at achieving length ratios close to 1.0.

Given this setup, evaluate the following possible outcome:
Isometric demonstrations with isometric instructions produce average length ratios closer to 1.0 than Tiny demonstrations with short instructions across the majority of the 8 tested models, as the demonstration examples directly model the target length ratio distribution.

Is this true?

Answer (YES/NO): NO